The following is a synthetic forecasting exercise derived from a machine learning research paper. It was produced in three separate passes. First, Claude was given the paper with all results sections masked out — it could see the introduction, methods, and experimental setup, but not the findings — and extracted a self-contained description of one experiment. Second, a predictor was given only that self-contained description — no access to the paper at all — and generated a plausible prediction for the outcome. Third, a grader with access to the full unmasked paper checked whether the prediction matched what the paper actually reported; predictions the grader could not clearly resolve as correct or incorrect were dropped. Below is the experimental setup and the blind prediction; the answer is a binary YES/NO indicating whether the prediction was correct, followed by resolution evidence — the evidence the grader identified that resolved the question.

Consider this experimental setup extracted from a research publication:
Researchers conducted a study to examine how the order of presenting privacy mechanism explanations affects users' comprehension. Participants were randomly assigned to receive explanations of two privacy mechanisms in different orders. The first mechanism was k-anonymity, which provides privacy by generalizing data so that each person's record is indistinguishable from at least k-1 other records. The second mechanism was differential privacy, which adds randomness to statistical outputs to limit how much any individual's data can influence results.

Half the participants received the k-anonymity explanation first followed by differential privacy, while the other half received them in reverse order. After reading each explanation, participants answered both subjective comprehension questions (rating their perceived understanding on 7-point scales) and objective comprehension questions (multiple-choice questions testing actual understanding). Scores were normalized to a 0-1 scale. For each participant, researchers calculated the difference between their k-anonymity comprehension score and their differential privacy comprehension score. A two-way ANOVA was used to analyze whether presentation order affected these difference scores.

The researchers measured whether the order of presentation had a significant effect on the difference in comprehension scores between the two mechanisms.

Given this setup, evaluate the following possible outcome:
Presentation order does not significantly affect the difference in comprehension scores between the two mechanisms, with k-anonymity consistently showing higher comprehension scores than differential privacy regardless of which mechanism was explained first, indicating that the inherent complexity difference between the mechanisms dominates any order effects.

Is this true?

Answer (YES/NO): YES